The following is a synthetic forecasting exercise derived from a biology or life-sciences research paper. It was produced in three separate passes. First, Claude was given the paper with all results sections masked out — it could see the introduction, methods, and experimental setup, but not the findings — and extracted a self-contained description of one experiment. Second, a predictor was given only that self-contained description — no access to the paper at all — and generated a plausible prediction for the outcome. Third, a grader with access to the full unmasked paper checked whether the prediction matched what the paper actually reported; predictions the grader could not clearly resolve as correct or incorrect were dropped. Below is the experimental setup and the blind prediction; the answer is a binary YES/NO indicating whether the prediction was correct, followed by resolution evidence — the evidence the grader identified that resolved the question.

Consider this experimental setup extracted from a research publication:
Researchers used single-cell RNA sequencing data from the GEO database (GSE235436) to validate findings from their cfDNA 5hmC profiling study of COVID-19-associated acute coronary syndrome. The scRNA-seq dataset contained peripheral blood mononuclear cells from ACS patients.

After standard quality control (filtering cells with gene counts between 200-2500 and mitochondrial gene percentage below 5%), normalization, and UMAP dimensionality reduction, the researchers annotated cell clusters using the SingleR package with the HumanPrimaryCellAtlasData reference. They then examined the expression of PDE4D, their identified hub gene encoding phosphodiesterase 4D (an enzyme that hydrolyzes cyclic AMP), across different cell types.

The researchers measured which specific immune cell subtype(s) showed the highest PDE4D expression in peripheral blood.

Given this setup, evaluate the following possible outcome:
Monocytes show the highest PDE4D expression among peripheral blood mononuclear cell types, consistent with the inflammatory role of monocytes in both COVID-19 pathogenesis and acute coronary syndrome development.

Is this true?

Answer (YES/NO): NO